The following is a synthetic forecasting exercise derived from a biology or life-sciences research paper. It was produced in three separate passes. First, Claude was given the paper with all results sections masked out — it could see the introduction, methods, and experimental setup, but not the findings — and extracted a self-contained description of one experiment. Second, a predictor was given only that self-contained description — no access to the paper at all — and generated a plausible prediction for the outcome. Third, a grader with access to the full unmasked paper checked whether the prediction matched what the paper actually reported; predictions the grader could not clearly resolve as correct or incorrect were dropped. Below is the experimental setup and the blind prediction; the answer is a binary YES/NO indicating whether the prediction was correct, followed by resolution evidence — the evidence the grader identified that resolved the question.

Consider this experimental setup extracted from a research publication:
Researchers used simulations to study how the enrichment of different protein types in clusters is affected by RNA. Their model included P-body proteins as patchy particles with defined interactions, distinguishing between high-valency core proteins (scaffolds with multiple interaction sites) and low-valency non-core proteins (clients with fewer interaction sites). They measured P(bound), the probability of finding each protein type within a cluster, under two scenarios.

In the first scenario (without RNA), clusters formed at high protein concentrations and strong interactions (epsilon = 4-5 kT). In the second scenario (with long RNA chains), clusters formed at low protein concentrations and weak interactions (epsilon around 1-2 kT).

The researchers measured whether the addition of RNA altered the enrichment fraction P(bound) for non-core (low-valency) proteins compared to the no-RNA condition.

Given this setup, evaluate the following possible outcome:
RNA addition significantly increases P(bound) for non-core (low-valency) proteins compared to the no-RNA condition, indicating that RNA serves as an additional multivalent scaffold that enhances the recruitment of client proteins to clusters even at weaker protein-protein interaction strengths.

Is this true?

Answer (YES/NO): YES